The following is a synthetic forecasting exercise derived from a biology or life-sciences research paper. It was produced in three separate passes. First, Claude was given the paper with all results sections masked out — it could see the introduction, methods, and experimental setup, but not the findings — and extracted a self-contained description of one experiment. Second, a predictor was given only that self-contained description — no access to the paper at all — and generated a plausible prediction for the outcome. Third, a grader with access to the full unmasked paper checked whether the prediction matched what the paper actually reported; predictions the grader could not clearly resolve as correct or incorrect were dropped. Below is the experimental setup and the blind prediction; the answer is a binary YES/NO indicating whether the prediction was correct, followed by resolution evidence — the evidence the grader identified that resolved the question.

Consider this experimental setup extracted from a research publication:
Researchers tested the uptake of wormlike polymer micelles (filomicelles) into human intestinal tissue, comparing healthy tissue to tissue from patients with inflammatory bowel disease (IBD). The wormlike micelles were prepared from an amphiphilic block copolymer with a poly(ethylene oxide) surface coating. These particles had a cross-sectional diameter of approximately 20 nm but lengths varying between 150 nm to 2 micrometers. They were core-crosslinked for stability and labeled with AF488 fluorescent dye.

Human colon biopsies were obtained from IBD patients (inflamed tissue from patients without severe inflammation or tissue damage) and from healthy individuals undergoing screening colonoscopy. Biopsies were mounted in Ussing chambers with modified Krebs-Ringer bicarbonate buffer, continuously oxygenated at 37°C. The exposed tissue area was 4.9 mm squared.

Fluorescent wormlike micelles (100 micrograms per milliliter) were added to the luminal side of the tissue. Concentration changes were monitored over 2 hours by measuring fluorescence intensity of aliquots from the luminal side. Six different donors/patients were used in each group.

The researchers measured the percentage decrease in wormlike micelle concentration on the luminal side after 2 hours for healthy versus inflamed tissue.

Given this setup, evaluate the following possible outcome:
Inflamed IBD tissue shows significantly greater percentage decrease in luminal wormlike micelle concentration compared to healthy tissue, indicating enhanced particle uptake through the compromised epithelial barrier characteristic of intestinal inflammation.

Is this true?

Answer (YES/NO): YES